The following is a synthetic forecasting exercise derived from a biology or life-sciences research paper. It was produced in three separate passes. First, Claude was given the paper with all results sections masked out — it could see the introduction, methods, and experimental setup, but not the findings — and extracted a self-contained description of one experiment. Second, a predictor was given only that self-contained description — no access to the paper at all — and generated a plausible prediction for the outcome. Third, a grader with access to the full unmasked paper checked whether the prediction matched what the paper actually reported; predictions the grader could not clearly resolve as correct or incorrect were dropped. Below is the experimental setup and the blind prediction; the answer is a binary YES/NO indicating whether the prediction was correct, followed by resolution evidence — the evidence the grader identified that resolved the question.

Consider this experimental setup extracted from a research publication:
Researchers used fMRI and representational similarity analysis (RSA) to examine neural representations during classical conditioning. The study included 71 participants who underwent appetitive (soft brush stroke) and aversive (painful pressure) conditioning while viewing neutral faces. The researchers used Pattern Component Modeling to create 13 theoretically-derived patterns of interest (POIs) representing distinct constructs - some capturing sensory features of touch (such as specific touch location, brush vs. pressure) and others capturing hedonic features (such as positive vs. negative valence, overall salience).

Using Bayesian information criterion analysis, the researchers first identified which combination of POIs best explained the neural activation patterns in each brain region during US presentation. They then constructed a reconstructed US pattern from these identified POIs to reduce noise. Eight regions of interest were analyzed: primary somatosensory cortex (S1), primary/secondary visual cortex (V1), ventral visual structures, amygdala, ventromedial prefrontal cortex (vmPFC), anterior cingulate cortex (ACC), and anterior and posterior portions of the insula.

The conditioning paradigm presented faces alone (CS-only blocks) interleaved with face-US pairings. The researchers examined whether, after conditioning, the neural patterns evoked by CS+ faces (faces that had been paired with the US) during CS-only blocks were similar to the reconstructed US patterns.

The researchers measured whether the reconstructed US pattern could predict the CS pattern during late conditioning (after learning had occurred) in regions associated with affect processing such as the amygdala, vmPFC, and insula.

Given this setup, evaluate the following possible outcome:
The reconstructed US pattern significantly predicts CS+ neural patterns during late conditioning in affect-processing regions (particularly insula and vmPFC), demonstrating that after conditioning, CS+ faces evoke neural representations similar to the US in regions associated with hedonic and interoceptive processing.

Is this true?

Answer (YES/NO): YES